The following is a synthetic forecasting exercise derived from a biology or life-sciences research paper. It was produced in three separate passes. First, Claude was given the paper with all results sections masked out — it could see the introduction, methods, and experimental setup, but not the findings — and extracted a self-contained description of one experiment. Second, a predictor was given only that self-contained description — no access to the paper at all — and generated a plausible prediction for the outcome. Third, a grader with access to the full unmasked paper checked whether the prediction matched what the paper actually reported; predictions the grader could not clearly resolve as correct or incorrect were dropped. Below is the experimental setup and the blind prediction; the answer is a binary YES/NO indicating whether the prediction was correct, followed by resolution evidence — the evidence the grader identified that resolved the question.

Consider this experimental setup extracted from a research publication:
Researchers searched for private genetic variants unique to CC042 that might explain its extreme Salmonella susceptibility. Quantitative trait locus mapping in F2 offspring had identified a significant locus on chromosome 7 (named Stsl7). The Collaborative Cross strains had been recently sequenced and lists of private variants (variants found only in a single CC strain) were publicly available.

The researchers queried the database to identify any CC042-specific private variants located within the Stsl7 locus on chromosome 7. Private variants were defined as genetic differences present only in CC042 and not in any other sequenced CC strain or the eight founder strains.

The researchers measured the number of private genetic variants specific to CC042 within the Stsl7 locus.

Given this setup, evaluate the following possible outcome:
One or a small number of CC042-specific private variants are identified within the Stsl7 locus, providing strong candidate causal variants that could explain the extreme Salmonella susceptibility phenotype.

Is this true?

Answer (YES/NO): YES